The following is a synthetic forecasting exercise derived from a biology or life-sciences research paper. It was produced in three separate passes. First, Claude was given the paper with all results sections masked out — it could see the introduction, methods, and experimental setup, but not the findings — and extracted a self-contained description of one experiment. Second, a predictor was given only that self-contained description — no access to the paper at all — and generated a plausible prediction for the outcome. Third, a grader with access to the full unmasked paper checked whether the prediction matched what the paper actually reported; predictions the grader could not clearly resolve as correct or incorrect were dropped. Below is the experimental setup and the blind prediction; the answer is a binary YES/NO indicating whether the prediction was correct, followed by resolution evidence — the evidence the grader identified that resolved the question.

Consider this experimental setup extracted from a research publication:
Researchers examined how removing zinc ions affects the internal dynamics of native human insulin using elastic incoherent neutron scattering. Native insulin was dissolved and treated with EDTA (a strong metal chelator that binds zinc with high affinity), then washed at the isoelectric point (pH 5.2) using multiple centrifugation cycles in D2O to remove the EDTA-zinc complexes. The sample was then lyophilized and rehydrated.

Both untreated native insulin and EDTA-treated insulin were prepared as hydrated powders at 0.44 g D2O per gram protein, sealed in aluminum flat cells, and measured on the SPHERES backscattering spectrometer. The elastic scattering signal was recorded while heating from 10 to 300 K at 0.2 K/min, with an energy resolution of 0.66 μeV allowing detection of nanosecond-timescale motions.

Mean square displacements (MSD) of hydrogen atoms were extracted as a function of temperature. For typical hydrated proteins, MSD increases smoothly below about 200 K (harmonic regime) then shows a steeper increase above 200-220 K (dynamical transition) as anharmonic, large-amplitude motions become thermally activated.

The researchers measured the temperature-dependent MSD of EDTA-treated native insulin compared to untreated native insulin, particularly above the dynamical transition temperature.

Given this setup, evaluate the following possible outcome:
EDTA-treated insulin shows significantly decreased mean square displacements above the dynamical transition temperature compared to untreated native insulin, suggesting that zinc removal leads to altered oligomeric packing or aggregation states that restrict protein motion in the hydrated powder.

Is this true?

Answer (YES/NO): NO